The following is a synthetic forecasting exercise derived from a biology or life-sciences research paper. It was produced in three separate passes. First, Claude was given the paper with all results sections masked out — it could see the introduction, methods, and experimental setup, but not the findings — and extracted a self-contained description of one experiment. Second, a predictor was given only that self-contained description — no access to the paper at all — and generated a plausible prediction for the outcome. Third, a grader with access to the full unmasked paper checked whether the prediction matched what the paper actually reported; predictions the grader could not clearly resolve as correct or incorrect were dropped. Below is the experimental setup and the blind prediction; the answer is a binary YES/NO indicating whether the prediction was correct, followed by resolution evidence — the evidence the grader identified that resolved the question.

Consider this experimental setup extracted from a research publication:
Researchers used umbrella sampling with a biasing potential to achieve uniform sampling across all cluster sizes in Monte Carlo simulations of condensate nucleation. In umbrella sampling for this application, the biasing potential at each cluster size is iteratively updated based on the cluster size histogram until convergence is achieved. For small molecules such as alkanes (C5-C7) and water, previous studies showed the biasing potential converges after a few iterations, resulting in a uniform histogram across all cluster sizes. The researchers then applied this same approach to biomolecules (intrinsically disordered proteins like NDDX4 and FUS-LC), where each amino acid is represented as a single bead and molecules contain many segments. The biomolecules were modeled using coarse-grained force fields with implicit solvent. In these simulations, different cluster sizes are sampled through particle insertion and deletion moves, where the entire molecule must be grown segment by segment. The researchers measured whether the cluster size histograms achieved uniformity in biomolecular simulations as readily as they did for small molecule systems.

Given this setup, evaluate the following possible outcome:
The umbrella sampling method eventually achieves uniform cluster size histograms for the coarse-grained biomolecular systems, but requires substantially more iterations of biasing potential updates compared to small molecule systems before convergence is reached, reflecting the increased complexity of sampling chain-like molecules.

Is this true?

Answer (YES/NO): NO